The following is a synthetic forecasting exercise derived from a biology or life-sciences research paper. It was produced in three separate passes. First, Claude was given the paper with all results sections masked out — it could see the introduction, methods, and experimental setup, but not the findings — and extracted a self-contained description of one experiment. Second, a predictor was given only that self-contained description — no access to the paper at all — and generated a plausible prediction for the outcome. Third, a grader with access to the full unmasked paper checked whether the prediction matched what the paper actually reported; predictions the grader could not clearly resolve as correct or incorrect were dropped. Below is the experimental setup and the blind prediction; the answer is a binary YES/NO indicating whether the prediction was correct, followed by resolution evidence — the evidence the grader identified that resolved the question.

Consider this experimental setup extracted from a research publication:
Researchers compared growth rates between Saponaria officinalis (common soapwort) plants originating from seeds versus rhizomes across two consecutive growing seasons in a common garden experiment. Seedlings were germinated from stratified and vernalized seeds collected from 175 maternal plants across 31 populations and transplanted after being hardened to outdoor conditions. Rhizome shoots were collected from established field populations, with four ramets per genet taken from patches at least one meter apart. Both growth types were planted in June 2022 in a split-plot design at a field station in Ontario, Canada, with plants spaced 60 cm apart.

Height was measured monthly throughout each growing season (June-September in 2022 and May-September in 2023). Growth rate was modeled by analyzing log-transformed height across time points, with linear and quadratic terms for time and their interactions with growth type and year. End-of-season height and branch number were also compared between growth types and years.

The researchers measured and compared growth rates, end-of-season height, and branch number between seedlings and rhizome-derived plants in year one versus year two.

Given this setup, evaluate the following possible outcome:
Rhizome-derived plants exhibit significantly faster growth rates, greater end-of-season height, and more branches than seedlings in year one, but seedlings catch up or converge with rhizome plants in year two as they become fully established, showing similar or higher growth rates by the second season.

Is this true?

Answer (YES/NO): NO